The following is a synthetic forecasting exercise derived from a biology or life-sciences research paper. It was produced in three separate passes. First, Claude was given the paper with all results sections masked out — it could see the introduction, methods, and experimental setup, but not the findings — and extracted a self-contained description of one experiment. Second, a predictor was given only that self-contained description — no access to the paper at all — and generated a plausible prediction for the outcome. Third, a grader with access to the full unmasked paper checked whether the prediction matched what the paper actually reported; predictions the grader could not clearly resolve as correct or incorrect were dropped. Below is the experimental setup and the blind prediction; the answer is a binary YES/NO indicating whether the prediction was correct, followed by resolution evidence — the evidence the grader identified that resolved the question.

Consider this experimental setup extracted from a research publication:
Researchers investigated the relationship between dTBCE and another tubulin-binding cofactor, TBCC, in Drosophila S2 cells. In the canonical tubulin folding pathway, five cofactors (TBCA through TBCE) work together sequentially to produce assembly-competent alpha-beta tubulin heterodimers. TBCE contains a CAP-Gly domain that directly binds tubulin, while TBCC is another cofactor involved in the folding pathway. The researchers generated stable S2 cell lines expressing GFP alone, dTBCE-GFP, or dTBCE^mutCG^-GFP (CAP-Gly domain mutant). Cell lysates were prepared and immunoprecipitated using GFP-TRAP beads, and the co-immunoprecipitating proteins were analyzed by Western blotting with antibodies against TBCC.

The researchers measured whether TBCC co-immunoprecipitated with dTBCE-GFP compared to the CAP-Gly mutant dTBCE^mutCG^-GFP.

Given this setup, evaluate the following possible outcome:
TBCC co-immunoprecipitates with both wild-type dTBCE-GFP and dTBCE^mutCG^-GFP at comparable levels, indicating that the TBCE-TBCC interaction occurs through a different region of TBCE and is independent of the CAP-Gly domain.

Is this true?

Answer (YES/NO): NO